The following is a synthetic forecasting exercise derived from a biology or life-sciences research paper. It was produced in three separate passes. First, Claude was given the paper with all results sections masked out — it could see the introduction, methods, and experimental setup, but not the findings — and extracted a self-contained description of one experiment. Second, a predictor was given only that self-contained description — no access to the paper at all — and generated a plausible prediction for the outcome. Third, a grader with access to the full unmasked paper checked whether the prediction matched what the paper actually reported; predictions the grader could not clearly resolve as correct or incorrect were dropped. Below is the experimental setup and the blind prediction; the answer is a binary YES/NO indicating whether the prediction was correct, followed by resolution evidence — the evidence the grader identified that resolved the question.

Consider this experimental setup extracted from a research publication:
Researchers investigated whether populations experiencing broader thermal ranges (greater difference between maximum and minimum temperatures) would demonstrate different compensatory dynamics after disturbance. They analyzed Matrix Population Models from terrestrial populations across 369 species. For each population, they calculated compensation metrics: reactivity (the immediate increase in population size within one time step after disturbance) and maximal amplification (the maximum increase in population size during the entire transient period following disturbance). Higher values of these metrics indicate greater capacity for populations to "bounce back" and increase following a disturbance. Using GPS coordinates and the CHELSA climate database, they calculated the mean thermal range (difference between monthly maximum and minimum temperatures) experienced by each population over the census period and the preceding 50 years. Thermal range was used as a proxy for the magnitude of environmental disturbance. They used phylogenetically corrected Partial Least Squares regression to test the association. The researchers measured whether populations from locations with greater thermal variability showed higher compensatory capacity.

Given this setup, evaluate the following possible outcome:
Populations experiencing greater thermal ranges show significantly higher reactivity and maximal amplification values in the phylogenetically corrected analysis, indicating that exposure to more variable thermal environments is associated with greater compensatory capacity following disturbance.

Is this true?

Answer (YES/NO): NO